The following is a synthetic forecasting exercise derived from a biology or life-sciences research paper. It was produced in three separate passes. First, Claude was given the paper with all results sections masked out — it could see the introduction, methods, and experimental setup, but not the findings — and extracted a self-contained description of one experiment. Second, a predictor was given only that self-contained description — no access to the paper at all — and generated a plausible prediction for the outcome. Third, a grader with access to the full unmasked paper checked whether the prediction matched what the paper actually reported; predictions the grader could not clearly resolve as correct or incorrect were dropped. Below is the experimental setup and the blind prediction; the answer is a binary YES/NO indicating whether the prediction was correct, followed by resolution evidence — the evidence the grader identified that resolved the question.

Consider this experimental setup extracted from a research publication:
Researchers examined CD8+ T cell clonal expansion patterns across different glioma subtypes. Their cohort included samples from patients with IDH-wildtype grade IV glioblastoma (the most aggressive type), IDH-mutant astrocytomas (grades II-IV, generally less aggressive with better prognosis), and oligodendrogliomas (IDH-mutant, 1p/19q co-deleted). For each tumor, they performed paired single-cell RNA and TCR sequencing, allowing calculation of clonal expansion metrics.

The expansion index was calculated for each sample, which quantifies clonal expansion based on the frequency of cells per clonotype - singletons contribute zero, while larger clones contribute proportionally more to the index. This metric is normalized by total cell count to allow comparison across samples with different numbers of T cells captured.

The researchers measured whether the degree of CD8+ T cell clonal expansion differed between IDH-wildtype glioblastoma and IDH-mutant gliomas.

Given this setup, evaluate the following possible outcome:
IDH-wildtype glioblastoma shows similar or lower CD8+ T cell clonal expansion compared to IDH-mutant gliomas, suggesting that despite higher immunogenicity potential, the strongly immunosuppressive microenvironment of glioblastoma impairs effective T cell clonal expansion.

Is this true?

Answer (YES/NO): NO